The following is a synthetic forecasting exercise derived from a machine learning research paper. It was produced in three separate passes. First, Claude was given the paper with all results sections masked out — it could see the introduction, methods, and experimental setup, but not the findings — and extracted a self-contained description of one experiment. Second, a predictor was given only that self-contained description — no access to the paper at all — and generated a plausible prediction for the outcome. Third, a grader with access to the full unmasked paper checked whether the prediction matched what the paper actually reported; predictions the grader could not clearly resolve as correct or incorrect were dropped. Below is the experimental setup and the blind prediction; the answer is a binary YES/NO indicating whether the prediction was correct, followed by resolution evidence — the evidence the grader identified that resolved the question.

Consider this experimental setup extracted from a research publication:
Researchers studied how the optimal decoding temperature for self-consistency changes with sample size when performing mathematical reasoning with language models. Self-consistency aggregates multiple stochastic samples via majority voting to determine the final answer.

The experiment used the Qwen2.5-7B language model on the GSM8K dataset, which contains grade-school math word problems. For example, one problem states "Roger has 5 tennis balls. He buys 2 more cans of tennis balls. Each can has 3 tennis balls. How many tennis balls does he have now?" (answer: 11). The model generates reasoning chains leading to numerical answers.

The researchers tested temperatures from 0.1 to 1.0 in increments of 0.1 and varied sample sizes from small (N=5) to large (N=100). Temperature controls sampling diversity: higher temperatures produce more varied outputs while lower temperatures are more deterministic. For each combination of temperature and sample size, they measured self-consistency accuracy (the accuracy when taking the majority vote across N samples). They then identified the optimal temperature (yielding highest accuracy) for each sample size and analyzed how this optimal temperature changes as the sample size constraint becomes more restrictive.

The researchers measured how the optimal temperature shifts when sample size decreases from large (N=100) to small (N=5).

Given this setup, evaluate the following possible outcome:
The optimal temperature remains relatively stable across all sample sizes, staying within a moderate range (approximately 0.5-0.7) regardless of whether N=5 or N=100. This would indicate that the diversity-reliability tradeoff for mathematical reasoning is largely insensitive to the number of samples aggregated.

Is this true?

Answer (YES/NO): NO